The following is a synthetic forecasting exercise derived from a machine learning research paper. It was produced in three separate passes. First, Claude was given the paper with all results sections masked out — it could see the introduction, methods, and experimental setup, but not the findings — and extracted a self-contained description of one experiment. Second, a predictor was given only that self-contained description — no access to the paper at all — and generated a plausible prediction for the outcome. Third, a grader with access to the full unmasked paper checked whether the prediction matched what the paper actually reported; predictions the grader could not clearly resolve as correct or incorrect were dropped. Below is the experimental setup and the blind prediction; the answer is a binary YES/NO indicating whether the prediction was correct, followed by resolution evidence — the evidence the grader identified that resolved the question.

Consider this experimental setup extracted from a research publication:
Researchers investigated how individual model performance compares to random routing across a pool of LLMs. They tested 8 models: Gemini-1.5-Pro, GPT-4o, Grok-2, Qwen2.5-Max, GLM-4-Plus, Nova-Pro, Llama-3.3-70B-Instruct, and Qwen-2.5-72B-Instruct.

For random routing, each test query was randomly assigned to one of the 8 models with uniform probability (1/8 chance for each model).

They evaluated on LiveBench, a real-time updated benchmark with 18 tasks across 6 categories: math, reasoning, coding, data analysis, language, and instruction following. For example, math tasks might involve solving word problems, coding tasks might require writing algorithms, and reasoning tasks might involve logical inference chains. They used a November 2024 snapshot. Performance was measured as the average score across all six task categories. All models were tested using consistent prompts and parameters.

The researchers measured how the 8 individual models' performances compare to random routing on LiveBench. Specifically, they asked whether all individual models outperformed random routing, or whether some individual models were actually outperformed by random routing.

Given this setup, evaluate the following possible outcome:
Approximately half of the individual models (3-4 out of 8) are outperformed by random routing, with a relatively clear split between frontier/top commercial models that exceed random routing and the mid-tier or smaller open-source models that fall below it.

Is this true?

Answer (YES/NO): NO